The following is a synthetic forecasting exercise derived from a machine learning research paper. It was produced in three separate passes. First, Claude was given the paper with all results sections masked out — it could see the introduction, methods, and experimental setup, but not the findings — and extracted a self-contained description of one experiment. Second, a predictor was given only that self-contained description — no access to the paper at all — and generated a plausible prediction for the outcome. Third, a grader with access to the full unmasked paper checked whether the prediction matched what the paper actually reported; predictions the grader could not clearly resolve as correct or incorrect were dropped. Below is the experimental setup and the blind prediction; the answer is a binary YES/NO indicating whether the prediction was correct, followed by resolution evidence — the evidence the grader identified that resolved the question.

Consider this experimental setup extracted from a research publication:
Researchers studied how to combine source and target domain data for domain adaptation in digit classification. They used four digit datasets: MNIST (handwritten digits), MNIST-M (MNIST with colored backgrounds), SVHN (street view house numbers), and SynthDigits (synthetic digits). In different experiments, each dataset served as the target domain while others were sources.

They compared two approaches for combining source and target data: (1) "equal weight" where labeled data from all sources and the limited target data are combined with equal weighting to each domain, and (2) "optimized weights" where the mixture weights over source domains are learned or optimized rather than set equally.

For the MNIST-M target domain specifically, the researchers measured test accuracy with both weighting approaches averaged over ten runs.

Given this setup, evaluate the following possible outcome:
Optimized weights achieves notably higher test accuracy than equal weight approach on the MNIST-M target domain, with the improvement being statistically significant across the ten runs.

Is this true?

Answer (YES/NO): YES